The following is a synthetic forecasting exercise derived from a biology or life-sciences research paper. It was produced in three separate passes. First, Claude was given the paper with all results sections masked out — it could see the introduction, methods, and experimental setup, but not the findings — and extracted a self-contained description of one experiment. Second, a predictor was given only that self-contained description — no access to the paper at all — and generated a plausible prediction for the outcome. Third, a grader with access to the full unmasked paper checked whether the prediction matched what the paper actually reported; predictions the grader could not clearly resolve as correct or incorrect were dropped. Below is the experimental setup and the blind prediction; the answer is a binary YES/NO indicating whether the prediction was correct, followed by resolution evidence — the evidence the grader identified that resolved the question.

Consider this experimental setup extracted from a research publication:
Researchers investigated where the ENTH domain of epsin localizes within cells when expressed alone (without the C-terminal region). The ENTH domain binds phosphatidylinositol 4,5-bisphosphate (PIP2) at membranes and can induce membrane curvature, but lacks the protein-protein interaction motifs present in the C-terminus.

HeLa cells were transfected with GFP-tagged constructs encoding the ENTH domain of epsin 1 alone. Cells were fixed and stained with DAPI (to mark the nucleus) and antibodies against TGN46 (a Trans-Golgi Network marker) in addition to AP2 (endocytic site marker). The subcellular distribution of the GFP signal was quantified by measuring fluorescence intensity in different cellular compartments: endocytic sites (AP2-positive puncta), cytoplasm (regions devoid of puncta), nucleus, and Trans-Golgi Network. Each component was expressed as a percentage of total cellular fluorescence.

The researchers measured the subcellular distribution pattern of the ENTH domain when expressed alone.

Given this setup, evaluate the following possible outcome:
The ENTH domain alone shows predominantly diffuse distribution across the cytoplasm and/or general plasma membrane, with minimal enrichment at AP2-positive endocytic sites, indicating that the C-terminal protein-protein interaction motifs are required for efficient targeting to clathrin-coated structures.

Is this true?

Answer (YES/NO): YES